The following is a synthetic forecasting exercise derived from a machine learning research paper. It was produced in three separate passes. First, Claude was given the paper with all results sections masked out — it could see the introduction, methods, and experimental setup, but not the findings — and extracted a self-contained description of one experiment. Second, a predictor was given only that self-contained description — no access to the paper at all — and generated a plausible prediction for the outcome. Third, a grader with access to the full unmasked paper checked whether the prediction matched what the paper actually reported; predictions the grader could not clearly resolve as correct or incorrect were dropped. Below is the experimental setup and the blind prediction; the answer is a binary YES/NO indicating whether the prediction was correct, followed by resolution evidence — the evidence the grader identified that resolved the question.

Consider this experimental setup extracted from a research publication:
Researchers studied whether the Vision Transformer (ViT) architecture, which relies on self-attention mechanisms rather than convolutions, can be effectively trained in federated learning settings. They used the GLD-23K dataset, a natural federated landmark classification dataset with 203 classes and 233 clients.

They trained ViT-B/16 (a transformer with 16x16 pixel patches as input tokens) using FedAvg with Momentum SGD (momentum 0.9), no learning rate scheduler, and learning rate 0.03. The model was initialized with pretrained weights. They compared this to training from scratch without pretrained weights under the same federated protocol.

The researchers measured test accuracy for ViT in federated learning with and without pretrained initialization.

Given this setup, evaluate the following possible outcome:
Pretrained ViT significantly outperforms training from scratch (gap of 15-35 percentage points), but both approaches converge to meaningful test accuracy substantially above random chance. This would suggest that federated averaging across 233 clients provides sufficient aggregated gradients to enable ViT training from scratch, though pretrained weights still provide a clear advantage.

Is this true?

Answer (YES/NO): NO